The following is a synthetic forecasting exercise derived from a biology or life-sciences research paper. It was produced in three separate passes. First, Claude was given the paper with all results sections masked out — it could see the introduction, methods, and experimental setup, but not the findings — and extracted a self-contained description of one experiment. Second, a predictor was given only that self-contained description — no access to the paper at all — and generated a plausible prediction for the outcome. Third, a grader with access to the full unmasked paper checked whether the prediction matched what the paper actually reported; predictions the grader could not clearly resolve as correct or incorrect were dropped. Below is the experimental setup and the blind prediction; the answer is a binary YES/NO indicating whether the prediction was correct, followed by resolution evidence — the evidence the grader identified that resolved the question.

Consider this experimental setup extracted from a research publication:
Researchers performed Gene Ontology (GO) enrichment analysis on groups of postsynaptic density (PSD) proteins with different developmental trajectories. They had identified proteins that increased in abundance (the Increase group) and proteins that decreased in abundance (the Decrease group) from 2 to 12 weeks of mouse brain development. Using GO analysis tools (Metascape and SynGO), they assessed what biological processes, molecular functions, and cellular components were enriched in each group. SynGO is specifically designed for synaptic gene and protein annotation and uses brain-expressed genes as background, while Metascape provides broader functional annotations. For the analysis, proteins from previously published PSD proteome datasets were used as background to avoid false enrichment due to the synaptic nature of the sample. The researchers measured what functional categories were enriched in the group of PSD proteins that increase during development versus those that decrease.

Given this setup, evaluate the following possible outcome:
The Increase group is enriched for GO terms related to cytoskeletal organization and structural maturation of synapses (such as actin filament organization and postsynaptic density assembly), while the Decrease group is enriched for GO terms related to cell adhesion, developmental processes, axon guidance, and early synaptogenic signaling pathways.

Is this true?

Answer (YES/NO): NO